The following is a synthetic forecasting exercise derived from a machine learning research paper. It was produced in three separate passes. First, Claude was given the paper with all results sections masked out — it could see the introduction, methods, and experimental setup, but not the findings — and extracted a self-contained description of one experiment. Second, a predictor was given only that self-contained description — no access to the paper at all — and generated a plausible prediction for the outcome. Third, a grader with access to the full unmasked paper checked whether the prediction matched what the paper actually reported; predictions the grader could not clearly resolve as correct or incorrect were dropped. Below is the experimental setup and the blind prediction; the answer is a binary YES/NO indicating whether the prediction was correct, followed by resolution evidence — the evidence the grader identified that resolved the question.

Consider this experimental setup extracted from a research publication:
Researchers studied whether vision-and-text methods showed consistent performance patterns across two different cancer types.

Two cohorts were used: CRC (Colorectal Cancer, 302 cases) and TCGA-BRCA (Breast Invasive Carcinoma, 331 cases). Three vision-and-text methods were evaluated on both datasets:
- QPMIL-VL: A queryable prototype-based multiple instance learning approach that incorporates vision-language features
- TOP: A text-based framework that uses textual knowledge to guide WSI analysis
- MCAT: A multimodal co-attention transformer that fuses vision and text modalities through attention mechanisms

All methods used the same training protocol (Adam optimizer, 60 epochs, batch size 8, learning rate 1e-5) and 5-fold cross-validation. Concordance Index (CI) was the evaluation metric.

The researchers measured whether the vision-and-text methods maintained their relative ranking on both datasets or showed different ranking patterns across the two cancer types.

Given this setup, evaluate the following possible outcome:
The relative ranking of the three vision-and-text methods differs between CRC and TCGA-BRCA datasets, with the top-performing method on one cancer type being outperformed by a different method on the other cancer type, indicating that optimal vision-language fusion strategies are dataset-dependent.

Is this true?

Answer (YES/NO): YES